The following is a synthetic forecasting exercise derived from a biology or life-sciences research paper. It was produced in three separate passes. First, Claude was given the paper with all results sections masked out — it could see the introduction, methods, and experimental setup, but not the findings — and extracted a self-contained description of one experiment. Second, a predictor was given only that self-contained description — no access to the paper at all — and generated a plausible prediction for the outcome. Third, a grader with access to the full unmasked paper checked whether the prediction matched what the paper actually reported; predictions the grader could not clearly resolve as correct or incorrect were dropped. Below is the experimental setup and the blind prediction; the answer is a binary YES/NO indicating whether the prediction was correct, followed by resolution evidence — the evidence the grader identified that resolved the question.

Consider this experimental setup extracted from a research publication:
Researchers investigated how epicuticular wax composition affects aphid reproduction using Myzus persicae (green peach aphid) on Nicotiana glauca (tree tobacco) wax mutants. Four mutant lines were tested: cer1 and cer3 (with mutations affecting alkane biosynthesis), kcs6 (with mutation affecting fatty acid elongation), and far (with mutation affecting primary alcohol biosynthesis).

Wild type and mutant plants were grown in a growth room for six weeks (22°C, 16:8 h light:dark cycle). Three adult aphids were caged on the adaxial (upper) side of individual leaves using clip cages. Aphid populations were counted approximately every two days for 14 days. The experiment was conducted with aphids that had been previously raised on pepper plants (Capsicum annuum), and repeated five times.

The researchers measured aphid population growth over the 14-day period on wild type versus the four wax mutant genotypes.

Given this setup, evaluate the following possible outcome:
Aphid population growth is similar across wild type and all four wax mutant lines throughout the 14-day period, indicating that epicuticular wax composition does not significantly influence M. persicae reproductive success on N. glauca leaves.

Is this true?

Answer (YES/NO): NO